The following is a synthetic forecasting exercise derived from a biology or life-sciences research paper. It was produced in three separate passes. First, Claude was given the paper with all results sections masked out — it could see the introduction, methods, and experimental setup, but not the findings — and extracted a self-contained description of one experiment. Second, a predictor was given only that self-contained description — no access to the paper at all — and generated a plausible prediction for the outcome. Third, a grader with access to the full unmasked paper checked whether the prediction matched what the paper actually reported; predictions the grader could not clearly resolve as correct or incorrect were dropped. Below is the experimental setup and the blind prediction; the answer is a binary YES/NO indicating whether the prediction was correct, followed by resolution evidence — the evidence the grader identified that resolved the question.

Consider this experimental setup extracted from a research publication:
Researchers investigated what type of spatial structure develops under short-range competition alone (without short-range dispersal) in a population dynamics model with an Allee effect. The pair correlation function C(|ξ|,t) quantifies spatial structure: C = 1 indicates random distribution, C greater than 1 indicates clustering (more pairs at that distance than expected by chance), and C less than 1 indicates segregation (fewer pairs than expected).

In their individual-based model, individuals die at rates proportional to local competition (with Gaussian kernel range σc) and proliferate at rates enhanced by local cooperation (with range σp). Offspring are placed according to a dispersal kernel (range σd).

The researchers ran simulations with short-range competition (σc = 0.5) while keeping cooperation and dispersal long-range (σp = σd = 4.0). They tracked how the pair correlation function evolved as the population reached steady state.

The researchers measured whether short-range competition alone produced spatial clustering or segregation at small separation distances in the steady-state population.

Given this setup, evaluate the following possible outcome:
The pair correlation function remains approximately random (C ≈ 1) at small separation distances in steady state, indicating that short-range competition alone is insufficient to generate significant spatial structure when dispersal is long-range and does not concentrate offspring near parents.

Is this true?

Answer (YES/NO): NO